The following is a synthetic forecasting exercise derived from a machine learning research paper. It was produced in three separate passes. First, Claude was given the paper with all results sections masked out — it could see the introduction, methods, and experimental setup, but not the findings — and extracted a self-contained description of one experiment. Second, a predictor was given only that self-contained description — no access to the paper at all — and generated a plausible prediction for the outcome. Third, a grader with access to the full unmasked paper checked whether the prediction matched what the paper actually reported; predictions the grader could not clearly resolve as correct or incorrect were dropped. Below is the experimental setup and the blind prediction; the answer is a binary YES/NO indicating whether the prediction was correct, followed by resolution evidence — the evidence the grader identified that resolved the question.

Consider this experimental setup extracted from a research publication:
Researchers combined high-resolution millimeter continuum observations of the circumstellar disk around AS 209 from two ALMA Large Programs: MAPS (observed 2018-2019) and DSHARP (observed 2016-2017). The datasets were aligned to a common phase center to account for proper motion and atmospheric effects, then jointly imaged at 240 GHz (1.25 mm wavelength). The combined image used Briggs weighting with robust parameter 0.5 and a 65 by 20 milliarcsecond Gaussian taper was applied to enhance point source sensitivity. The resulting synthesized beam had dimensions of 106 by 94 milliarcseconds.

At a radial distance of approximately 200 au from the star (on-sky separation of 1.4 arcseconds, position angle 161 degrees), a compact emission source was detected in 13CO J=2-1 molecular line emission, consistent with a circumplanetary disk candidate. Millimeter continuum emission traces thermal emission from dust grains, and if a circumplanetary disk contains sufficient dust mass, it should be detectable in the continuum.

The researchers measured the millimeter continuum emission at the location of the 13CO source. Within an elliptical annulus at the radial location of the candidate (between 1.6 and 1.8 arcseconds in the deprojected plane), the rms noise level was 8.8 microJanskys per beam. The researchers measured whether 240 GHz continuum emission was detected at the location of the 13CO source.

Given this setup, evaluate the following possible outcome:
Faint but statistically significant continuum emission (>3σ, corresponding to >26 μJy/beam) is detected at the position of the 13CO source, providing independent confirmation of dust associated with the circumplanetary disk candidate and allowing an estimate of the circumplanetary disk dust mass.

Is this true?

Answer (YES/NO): NO